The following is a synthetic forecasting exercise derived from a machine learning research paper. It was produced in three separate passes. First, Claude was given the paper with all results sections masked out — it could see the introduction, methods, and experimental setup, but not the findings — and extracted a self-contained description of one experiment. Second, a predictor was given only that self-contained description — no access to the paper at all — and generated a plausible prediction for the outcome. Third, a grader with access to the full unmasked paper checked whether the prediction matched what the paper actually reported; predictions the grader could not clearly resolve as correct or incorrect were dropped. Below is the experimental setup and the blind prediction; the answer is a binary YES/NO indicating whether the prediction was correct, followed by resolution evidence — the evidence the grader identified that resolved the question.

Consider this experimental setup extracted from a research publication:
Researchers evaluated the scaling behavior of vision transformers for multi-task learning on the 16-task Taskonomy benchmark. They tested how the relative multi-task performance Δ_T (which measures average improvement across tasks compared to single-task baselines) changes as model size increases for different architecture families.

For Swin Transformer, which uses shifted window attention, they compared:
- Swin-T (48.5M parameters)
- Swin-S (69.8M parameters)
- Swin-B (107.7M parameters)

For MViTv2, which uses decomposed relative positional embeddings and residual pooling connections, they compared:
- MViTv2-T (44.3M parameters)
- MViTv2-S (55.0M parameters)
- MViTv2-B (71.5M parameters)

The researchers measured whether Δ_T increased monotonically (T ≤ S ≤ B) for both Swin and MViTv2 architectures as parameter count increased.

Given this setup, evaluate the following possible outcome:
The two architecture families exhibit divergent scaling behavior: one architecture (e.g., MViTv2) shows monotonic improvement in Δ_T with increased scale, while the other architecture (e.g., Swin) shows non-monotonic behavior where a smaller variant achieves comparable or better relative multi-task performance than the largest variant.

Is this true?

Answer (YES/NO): NO